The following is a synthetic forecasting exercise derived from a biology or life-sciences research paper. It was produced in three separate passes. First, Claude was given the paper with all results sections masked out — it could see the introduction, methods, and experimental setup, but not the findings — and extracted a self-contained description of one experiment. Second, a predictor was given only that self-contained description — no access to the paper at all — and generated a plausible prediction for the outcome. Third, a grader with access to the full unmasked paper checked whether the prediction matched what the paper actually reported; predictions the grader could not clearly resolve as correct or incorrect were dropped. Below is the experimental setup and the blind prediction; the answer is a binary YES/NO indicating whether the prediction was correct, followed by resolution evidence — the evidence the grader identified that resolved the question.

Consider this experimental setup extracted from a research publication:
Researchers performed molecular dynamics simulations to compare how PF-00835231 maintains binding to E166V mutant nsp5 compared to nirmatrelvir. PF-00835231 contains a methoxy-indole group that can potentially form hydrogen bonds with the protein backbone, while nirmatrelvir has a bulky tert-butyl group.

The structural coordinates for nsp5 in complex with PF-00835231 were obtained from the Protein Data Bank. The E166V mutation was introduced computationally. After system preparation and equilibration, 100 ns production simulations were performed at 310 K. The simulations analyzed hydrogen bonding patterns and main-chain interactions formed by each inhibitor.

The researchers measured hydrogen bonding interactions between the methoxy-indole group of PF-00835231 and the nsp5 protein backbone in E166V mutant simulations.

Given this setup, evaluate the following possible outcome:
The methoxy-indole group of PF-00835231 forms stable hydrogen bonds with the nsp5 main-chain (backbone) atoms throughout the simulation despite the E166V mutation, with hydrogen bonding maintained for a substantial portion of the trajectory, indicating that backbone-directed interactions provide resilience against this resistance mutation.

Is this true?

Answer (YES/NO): YES